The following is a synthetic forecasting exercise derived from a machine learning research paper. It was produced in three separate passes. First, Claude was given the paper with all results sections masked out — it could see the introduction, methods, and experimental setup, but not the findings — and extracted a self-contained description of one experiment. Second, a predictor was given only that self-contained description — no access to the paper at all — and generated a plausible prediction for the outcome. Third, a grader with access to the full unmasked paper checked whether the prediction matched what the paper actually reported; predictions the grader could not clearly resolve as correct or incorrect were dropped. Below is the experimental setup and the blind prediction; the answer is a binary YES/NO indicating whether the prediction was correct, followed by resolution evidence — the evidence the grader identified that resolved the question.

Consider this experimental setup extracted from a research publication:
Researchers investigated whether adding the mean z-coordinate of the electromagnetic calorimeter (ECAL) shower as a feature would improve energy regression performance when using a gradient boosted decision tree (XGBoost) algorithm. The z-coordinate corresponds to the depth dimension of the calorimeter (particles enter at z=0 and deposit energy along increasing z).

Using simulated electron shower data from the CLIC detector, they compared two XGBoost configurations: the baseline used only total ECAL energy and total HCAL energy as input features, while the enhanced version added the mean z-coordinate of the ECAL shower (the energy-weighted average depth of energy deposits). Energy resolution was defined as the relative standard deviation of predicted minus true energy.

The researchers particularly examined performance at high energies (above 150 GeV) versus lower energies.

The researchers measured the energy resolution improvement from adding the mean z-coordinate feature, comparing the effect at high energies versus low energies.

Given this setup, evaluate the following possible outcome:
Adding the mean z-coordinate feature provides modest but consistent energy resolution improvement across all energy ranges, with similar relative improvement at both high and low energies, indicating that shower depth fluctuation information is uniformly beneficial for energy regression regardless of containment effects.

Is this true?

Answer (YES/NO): NO